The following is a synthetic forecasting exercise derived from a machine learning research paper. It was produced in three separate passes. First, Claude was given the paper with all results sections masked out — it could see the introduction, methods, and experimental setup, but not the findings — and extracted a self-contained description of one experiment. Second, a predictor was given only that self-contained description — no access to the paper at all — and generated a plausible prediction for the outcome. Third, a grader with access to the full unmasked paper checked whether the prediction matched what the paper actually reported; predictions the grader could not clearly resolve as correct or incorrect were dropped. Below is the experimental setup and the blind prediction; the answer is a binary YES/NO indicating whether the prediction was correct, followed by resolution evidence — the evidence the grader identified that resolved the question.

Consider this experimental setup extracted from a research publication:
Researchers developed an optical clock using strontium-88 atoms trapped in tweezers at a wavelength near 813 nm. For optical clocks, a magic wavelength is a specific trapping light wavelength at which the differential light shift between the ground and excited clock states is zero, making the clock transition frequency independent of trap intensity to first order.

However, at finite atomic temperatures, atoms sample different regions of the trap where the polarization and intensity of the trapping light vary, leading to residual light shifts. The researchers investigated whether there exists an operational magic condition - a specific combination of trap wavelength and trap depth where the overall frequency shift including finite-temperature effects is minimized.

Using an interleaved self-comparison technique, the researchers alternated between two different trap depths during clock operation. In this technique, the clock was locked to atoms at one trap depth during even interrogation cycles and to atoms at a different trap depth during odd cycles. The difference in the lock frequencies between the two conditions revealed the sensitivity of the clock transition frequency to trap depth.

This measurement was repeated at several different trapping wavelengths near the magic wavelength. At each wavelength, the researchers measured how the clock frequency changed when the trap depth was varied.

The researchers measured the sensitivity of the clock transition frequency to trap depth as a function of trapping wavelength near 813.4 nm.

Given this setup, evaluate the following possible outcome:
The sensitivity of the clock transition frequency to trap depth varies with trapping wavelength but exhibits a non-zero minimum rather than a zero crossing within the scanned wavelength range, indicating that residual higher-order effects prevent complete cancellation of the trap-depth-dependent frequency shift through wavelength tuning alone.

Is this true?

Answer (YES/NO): NO